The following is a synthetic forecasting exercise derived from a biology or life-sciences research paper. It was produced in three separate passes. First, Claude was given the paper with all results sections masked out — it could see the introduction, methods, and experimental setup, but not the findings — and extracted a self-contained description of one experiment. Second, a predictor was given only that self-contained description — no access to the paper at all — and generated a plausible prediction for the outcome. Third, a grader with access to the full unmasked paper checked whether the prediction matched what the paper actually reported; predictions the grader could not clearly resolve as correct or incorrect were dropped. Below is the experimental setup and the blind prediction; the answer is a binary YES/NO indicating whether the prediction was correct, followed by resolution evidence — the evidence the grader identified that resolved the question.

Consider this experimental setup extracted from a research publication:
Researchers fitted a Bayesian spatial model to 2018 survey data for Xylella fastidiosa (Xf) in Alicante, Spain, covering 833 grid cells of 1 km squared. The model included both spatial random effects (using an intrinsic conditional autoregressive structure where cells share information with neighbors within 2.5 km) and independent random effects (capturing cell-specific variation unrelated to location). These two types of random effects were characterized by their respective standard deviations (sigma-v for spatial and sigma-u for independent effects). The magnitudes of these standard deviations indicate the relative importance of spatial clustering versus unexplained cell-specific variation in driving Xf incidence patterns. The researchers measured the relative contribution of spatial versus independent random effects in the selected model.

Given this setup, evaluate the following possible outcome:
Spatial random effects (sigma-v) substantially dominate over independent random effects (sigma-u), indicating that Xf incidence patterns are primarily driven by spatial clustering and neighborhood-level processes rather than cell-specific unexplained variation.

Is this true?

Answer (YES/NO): YES